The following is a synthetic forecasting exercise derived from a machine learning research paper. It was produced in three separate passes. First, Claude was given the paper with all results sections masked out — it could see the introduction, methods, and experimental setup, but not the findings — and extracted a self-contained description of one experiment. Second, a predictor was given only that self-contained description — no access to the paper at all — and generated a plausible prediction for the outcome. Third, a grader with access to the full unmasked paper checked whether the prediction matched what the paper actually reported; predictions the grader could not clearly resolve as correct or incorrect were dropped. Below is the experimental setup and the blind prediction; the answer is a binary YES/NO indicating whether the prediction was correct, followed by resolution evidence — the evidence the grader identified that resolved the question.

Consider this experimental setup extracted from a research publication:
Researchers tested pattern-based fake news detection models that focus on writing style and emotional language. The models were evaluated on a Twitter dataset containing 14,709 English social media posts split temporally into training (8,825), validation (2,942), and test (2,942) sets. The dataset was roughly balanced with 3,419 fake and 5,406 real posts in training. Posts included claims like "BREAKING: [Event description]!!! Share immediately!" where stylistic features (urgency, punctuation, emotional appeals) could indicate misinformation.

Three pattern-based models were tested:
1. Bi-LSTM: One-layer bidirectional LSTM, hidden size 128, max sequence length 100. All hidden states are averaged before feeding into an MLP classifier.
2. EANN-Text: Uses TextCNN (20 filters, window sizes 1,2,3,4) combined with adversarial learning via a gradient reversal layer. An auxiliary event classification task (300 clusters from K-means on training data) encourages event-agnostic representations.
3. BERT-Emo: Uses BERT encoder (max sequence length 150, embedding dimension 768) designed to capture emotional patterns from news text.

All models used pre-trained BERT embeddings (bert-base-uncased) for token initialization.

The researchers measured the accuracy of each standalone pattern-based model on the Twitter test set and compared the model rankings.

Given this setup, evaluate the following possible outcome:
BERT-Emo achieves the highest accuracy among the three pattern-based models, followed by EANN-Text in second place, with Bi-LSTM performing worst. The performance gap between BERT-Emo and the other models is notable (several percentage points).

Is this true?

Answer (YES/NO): YES